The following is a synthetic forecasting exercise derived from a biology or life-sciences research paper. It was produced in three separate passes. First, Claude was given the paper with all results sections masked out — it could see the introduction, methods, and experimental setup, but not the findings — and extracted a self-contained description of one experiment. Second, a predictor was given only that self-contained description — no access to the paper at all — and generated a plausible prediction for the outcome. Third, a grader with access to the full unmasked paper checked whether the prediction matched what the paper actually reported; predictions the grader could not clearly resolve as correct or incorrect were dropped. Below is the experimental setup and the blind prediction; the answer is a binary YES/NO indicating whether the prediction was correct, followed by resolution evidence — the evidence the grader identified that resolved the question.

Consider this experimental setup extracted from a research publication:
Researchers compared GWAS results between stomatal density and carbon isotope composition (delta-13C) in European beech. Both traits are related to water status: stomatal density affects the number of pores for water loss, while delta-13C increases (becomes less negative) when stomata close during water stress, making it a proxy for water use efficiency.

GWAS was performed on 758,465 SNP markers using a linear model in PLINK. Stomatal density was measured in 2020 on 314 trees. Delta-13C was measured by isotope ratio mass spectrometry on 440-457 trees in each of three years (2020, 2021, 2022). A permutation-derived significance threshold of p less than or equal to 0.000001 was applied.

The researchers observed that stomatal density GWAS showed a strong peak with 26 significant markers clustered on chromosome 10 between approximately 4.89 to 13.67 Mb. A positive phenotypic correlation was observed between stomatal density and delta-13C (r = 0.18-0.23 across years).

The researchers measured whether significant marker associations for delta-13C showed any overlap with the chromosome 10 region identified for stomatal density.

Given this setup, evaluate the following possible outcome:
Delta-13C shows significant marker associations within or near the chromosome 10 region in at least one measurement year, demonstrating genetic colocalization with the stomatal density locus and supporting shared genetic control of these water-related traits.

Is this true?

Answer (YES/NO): YES